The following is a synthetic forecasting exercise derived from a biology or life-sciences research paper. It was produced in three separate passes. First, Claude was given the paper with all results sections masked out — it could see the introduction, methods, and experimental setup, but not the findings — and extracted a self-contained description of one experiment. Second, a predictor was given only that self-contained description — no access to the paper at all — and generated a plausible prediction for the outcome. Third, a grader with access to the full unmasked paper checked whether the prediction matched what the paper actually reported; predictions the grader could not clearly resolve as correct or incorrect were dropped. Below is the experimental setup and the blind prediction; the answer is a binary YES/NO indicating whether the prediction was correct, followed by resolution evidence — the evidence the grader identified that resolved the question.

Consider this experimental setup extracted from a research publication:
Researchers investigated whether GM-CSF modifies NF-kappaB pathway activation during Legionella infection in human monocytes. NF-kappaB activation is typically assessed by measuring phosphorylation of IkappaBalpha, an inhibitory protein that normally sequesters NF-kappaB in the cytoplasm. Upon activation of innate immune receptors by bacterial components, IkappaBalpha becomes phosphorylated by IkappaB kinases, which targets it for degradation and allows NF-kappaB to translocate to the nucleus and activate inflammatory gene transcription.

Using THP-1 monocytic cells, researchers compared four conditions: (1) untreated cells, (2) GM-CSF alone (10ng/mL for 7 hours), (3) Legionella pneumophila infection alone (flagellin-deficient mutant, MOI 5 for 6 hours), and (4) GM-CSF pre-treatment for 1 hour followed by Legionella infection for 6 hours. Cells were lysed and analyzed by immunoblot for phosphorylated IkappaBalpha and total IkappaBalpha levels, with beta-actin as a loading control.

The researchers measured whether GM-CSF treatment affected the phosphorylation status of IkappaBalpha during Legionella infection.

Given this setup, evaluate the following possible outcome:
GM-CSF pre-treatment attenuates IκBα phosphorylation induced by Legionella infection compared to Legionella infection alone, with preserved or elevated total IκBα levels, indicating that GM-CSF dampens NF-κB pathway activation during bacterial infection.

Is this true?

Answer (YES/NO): NO